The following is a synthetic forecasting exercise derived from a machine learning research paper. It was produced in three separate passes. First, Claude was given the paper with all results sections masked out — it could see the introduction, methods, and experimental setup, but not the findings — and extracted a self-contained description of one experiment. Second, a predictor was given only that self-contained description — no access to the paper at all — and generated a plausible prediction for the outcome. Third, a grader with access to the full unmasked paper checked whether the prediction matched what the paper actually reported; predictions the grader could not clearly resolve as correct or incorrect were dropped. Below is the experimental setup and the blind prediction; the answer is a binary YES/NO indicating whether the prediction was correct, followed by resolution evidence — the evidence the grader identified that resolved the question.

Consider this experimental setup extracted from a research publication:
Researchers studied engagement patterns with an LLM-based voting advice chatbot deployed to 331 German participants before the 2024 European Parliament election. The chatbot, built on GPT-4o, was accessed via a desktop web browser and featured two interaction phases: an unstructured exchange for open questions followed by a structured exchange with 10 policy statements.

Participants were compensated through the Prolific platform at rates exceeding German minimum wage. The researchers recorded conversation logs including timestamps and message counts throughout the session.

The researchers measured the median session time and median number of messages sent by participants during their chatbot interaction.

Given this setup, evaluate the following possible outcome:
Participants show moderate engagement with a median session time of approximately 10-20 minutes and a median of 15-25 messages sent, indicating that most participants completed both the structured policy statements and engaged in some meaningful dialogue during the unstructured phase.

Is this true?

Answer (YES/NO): NO